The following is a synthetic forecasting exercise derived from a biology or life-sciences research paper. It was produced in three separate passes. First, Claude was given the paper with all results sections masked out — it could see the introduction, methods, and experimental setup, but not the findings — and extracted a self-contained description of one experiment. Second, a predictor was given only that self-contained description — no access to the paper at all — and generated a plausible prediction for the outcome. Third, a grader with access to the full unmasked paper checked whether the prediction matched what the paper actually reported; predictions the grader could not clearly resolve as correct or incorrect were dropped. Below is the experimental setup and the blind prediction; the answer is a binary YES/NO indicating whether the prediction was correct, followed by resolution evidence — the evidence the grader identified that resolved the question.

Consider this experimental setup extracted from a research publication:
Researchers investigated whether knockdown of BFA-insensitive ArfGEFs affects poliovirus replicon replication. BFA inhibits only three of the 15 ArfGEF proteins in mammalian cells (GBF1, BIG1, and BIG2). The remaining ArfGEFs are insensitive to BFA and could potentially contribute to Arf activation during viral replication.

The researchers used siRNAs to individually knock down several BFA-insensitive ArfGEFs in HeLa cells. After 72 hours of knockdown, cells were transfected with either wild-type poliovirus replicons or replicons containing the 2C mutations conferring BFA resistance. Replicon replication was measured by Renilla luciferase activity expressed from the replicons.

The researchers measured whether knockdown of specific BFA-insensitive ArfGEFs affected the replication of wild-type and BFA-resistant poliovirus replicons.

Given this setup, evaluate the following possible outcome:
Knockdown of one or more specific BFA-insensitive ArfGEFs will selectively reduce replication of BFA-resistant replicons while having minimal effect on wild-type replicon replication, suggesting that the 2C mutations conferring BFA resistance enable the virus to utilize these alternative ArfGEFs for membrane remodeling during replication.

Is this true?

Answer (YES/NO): NO